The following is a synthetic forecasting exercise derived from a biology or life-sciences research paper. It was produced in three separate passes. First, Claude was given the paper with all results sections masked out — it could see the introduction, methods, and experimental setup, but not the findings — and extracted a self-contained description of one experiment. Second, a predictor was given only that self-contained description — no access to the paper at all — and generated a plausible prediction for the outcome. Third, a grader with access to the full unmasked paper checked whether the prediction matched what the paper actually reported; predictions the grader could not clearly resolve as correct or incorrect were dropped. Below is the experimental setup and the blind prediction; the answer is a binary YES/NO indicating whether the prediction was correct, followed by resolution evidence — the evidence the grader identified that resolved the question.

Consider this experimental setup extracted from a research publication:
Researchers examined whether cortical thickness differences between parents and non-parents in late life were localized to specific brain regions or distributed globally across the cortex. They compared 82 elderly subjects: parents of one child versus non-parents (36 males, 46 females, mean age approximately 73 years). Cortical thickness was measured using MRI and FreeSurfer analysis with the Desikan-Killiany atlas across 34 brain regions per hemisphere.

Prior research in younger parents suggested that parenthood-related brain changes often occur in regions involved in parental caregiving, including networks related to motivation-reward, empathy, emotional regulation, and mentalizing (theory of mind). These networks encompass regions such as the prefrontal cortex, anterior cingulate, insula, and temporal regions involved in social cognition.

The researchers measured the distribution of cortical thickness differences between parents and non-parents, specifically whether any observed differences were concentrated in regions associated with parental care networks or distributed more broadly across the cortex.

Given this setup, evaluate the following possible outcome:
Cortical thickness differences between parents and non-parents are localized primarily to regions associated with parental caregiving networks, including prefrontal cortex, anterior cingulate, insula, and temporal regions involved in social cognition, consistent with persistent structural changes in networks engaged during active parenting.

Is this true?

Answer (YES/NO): NO